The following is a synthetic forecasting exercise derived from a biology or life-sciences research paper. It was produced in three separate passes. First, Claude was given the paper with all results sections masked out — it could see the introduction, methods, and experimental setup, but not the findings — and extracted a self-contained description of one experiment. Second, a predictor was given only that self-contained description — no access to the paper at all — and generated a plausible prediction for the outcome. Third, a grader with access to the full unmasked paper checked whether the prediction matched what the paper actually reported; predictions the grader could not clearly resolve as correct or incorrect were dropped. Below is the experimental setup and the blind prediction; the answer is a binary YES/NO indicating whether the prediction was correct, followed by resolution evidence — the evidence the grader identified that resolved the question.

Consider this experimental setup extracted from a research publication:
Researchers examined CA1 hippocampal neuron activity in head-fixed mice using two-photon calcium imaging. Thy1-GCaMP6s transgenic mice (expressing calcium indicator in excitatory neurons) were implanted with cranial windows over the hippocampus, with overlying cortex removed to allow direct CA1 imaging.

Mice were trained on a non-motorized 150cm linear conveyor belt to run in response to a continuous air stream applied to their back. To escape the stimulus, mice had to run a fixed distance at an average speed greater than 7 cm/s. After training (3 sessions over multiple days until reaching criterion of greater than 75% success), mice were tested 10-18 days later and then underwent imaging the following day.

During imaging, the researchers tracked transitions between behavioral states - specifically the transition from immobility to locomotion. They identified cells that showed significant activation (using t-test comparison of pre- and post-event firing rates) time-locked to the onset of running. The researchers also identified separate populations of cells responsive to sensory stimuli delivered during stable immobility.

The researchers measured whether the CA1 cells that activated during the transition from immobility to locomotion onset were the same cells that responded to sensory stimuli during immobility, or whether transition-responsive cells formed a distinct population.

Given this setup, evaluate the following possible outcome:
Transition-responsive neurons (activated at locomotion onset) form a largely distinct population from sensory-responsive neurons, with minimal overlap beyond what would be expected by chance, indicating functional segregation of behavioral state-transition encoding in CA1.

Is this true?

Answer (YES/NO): YES